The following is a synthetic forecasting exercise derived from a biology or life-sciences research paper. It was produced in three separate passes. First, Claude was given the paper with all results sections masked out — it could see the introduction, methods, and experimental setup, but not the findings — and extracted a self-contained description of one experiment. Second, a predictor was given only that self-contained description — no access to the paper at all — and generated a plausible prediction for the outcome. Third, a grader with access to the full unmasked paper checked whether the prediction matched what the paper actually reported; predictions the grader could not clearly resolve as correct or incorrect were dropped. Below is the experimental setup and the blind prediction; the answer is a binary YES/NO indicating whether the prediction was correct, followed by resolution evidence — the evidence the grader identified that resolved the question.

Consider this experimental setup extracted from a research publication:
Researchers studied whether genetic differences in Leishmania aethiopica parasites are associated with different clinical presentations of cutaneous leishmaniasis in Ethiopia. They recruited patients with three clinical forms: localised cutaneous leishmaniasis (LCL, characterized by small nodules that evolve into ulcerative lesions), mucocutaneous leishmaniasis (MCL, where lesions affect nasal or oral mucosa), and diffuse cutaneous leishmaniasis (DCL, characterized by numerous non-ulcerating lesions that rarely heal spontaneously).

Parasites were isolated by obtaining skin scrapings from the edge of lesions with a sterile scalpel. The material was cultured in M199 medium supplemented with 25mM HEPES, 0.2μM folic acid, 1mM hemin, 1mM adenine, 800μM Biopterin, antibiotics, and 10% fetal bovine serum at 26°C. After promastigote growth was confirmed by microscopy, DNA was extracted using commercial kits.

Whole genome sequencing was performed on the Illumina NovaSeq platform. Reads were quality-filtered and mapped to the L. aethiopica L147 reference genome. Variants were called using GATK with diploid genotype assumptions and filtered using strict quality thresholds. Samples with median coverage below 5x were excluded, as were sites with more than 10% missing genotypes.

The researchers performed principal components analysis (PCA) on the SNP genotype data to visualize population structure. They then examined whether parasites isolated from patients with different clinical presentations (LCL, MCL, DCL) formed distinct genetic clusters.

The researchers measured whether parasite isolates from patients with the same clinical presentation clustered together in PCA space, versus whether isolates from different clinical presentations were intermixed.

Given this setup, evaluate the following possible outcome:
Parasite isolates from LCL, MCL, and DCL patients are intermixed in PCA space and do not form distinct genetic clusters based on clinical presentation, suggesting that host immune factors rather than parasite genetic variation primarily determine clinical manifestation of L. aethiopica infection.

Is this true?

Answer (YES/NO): YES